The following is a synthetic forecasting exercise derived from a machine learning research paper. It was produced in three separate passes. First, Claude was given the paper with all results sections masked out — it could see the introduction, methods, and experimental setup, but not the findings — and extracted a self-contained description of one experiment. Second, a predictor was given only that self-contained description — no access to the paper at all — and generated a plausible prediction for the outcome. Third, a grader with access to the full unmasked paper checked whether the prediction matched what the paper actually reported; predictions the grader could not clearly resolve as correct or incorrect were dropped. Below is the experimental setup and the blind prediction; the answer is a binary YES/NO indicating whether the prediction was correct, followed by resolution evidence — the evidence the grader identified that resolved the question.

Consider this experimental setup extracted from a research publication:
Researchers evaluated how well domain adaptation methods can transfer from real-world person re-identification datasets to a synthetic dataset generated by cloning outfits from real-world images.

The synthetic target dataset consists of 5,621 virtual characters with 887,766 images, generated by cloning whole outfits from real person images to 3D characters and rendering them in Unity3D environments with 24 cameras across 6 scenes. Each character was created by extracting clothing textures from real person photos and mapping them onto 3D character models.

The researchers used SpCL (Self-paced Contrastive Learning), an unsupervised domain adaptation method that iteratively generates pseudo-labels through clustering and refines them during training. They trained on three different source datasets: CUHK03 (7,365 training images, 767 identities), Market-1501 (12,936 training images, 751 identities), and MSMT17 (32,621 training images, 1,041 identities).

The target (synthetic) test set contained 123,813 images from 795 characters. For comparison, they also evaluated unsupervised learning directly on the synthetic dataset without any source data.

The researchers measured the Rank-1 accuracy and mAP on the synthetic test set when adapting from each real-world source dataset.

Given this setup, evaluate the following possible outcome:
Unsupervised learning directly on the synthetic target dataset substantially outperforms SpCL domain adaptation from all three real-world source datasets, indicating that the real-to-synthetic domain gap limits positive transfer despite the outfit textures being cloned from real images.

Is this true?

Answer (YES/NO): NO